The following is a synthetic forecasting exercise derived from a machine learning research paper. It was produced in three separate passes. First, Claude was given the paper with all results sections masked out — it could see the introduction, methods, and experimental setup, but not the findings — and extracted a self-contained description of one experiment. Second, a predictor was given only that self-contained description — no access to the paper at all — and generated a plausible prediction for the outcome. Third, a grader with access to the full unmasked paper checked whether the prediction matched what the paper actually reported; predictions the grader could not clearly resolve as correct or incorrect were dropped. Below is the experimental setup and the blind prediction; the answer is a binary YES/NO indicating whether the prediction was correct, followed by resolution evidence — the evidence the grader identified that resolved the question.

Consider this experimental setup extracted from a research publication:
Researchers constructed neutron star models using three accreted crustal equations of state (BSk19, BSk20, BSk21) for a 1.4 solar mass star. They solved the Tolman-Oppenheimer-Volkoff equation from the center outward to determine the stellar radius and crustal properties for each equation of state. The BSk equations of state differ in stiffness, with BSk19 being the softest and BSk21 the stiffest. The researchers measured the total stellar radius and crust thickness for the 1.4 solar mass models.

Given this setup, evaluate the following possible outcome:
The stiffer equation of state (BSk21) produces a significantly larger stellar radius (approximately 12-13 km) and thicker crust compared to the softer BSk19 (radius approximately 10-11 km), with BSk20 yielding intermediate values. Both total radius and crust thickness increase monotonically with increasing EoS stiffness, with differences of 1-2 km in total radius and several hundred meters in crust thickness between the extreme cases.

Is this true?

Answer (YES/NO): YES